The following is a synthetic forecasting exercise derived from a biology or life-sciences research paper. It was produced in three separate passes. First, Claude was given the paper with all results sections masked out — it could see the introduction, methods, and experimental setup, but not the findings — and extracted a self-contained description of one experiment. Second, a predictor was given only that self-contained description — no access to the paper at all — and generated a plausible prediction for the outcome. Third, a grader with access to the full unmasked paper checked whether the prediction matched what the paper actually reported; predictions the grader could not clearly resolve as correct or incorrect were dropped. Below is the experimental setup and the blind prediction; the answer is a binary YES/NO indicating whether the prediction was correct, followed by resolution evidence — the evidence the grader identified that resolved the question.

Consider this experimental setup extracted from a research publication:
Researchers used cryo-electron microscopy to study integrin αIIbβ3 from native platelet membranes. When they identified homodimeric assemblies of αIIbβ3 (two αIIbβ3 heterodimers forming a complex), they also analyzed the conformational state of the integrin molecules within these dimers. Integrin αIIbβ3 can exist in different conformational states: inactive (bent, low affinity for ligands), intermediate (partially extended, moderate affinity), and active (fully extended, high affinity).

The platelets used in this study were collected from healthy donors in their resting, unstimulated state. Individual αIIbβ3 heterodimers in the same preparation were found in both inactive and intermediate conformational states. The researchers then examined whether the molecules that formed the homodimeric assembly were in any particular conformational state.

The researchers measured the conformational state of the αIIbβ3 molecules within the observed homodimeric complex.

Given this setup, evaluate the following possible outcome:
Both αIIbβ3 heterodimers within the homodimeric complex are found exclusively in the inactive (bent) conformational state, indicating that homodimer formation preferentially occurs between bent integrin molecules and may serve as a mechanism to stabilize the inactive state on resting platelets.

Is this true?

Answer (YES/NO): NO